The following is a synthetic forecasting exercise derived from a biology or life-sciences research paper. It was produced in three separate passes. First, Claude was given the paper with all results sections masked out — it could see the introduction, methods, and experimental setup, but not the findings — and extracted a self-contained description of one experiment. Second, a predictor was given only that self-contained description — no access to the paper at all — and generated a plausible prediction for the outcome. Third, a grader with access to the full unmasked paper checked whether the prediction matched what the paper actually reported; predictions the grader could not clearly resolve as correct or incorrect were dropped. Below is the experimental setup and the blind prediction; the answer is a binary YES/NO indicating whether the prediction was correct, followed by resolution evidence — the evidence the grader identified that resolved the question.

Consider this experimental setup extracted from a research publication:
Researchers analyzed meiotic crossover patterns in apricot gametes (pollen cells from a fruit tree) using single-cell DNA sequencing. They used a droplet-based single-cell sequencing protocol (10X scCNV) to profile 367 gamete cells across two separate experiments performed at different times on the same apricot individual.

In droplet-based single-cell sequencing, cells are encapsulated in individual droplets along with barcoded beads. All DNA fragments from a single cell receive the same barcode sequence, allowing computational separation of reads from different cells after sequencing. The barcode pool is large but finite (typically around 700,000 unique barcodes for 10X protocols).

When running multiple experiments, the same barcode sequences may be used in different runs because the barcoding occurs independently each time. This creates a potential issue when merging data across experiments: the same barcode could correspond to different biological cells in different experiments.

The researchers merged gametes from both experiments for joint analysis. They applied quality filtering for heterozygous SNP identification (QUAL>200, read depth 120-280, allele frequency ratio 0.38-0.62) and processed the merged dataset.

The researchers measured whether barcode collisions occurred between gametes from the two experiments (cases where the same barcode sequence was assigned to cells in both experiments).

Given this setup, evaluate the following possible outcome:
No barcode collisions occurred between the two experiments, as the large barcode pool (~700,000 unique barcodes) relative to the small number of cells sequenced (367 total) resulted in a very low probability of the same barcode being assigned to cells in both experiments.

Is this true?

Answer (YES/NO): NO